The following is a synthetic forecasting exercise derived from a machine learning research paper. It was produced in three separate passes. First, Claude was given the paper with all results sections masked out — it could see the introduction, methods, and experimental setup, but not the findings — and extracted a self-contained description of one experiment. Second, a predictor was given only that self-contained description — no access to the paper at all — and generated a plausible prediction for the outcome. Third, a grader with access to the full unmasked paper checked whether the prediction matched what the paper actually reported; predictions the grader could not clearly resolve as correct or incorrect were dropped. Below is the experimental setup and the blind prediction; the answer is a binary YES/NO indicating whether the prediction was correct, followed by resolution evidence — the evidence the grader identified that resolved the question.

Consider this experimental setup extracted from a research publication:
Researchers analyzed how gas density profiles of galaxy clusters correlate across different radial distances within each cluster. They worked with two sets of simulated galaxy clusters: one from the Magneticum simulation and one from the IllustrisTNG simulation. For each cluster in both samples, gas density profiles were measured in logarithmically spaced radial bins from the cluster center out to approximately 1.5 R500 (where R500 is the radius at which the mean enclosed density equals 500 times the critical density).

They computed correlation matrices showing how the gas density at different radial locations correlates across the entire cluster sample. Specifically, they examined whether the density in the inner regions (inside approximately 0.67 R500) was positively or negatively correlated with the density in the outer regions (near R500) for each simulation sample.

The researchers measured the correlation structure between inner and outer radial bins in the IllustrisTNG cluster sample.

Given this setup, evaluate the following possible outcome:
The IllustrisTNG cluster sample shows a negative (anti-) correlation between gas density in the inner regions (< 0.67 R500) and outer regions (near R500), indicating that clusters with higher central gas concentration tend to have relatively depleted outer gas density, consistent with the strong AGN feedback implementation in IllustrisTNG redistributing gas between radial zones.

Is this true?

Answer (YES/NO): YES